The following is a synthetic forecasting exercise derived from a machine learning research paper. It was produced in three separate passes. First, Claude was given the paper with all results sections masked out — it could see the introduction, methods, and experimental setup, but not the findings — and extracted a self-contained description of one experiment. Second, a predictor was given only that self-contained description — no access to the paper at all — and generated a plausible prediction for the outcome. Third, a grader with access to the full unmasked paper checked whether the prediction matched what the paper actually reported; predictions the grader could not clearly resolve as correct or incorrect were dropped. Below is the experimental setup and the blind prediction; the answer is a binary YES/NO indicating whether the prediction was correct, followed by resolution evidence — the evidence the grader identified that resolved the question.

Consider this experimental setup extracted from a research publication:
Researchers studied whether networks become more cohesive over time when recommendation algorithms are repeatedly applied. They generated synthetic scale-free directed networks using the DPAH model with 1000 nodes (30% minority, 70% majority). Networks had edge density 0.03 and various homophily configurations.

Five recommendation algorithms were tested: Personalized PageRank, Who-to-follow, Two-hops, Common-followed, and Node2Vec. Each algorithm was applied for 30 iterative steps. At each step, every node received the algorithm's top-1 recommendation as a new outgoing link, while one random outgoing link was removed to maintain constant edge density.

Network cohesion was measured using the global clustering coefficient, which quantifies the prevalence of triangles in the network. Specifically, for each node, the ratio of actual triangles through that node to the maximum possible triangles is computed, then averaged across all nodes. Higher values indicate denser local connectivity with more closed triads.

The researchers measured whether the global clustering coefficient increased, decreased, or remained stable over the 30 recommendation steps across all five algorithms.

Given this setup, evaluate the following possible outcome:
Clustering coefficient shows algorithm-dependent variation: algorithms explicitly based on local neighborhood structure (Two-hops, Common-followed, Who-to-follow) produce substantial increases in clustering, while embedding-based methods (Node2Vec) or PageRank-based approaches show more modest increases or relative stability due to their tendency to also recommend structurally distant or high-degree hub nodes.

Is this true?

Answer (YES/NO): NO